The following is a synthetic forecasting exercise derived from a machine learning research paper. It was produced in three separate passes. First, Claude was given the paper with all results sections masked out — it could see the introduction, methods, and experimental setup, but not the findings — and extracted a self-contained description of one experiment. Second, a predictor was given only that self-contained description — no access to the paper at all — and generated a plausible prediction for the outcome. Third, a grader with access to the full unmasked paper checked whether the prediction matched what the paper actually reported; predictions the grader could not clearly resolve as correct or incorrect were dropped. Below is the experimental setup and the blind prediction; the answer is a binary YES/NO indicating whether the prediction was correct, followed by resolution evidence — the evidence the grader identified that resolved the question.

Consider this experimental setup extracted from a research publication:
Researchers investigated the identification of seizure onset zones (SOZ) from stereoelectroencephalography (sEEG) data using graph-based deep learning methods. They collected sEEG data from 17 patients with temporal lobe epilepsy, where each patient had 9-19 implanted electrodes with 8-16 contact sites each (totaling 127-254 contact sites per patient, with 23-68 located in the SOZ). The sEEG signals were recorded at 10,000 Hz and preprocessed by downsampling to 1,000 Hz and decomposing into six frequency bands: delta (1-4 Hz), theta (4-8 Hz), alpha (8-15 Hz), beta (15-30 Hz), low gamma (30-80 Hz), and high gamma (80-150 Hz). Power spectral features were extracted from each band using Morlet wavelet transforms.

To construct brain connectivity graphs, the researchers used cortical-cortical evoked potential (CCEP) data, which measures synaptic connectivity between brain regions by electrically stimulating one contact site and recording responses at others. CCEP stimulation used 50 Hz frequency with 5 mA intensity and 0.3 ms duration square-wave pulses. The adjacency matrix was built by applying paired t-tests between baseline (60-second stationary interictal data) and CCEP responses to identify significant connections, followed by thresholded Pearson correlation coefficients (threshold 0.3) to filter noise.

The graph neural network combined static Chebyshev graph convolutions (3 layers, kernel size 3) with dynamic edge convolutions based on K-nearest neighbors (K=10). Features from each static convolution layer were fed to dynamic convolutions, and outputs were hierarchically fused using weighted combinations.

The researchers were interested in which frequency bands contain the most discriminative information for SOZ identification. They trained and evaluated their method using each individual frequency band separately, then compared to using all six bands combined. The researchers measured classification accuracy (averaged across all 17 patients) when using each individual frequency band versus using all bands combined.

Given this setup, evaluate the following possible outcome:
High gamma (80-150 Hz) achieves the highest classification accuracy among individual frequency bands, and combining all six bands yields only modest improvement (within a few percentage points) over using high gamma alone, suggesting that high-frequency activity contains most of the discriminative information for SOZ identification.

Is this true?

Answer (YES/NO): NO